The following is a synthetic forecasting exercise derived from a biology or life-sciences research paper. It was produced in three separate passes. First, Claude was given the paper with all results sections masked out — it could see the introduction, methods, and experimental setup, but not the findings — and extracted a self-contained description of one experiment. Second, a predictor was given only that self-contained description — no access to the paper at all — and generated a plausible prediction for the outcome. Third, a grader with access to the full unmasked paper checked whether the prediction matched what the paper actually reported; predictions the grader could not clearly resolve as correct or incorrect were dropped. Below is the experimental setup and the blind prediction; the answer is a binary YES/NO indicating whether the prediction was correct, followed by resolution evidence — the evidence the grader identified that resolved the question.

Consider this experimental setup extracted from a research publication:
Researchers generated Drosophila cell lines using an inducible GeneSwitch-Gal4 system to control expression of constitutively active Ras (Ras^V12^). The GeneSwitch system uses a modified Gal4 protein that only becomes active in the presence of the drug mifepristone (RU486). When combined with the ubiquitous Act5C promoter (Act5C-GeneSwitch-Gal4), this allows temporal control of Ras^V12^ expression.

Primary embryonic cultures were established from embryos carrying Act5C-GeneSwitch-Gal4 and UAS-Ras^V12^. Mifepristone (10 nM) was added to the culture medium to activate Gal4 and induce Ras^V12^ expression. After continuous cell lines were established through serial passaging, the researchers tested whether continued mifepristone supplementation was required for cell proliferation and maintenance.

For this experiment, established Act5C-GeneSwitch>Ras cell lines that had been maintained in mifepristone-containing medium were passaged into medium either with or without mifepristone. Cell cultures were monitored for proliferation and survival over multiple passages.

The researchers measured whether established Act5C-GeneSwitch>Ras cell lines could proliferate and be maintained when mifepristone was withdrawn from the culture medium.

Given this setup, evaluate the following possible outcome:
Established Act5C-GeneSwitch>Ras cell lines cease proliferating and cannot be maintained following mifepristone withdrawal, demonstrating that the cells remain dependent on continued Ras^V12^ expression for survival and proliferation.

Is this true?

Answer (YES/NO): YES